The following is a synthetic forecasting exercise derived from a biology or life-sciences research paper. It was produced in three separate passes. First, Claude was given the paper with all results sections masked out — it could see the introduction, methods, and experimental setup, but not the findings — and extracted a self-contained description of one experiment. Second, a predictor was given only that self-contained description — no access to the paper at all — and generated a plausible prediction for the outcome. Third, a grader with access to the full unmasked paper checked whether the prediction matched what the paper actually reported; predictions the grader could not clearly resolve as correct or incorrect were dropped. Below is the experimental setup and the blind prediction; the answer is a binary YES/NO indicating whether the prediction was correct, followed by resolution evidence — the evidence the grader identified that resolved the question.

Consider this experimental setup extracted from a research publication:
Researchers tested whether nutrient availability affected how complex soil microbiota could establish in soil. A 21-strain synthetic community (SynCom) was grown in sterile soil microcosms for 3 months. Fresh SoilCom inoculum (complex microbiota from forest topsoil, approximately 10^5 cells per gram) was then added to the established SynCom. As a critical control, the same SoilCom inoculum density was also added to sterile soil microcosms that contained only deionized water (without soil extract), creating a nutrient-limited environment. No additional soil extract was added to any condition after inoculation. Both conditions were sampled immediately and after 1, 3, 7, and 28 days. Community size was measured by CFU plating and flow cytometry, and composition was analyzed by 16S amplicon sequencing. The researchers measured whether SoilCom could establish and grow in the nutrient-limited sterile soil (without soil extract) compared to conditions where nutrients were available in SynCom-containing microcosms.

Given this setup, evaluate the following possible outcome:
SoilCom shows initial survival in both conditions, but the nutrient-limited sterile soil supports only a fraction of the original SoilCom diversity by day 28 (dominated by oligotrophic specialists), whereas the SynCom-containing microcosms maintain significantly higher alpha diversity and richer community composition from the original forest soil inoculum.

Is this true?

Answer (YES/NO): NO